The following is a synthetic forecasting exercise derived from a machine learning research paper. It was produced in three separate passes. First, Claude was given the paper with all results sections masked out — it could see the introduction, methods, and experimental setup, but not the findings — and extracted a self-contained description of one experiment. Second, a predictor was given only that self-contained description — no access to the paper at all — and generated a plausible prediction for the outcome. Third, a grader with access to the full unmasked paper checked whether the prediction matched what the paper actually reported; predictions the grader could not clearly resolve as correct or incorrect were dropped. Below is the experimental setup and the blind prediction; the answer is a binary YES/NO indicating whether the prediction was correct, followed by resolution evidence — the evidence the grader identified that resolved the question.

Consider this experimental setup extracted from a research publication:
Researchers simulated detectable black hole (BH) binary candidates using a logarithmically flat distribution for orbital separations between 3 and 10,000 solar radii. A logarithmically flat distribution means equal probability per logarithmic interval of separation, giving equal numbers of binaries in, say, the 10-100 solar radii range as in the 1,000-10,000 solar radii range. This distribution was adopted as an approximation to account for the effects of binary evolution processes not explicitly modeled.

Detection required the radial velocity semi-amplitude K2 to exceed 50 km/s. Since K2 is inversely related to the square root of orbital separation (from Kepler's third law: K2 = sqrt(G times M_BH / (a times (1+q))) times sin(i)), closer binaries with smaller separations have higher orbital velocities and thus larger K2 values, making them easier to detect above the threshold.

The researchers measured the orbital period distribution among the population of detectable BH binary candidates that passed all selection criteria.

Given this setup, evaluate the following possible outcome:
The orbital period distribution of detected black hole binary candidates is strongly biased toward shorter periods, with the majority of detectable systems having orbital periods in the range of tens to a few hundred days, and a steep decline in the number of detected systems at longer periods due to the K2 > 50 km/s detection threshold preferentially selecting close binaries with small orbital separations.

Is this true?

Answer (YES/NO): NO